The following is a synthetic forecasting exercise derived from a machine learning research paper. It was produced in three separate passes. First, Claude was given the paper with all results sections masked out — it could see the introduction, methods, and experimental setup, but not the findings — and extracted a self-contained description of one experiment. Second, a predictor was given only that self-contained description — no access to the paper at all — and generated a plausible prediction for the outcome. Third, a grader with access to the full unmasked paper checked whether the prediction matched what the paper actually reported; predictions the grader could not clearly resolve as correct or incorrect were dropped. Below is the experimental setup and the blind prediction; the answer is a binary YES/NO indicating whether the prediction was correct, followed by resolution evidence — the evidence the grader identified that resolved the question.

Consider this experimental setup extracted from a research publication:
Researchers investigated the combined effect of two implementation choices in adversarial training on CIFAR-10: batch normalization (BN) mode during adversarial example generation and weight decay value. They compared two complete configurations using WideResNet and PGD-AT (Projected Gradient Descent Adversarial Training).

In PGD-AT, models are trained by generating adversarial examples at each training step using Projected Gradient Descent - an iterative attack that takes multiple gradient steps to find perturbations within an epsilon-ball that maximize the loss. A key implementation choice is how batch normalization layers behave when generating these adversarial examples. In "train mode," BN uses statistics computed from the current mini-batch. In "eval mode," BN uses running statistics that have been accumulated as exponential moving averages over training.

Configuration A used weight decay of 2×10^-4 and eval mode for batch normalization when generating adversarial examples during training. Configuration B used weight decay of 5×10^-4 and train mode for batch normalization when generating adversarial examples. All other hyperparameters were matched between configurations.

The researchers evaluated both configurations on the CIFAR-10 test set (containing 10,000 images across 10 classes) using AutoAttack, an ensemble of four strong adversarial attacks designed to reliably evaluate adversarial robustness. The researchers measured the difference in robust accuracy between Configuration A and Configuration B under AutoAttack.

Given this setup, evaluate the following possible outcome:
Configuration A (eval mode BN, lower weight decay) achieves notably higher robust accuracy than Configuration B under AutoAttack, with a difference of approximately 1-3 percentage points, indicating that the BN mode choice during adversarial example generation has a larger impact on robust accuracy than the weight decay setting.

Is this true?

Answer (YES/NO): NO